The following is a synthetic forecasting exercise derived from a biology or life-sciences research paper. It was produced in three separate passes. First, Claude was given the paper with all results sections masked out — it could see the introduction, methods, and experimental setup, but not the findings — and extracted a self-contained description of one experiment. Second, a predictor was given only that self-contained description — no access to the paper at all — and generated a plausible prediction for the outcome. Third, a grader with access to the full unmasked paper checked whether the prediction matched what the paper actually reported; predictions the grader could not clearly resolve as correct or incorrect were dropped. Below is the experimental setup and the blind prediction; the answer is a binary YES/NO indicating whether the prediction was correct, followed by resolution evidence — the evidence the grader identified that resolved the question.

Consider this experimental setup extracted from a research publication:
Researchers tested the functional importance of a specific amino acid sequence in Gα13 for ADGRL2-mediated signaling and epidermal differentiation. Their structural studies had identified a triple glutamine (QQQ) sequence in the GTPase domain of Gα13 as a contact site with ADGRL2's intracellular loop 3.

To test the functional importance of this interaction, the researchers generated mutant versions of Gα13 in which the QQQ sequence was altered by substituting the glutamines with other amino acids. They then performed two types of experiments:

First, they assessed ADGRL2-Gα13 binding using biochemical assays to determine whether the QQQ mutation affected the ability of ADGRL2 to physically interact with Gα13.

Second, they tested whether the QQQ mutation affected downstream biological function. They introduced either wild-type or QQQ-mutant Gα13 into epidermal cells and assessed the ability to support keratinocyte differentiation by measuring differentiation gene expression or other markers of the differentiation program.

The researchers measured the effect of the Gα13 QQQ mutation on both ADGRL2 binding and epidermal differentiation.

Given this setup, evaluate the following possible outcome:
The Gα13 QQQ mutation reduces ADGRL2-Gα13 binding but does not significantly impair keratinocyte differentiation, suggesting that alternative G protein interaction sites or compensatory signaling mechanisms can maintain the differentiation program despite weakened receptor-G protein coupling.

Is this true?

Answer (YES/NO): NO